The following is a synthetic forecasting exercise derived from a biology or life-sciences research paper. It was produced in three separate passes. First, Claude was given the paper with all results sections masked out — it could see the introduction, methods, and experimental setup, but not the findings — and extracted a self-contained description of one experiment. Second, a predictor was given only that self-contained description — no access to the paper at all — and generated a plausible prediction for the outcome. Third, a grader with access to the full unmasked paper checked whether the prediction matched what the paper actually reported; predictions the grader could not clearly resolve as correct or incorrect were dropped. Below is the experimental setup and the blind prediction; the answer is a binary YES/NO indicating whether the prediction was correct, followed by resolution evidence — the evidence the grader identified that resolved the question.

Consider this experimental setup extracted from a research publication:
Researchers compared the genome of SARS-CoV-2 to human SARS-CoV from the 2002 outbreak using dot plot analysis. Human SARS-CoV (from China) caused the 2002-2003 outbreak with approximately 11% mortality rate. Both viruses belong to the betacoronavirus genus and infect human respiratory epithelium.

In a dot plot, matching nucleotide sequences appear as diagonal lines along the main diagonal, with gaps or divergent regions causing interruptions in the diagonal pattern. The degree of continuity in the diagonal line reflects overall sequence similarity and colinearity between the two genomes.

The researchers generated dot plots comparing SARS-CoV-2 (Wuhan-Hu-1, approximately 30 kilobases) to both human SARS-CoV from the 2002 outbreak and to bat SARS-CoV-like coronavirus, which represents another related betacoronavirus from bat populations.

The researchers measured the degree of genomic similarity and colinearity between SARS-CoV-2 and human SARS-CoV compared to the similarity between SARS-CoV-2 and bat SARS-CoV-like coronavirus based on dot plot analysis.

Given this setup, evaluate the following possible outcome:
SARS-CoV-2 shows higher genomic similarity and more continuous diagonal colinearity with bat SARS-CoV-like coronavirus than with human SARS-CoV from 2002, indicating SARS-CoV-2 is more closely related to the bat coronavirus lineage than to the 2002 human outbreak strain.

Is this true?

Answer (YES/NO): YES